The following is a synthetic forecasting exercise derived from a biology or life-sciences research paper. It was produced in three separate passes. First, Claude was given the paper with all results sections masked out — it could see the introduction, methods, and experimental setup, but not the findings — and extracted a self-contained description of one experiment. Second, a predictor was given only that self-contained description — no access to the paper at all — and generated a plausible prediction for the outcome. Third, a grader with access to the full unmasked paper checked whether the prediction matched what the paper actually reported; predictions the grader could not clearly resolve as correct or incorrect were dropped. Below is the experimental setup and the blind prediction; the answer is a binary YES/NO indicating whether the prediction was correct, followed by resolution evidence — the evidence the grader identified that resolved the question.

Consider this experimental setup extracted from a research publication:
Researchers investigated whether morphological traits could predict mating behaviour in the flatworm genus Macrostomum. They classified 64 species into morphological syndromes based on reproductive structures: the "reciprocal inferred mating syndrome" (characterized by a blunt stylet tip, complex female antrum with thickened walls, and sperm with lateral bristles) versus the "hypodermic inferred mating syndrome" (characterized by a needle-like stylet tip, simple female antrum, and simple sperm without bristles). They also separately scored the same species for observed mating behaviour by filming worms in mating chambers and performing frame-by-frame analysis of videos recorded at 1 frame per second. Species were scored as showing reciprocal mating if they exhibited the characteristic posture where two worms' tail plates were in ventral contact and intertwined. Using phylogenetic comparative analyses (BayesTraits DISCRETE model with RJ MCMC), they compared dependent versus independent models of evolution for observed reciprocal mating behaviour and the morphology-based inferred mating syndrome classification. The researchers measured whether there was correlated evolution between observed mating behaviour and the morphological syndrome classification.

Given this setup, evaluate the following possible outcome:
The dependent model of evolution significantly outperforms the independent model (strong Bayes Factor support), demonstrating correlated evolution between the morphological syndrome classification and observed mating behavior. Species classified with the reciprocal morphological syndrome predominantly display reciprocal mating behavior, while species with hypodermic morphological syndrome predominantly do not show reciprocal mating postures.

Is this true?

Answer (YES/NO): YES